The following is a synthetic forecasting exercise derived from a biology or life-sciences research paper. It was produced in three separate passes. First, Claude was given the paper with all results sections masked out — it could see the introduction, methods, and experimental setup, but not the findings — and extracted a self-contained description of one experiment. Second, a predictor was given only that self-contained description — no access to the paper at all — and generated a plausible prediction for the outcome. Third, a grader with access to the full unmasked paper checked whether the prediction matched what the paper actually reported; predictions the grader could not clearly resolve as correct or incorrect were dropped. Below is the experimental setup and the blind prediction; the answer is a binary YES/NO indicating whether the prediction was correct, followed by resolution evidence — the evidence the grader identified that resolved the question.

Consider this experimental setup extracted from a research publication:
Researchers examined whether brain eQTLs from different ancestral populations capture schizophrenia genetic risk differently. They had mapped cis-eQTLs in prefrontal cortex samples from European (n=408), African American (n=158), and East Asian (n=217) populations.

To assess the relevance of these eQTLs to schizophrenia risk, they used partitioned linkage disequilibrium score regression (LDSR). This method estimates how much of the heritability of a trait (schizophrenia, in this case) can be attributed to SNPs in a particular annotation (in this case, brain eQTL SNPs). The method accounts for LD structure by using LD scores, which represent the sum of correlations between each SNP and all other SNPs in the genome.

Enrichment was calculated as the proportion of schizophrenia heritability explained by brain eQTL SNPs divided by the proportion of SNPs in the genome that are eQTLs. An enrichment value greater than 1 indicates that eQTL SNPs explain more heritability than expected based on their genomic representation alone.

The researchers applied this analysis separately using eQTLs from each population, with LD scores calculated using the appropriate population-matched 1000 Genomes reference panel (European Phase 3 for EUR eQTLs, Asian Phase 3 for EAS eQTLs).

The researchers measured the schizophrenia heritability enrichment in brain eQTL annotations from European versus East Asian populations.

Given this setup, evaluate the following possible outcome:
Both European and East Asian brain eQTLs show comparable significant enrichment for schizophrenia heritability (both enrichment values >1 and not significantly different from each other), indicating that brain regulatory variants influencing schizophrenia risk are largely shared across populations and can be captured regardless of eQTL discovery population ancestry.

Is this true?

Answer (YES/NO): NO